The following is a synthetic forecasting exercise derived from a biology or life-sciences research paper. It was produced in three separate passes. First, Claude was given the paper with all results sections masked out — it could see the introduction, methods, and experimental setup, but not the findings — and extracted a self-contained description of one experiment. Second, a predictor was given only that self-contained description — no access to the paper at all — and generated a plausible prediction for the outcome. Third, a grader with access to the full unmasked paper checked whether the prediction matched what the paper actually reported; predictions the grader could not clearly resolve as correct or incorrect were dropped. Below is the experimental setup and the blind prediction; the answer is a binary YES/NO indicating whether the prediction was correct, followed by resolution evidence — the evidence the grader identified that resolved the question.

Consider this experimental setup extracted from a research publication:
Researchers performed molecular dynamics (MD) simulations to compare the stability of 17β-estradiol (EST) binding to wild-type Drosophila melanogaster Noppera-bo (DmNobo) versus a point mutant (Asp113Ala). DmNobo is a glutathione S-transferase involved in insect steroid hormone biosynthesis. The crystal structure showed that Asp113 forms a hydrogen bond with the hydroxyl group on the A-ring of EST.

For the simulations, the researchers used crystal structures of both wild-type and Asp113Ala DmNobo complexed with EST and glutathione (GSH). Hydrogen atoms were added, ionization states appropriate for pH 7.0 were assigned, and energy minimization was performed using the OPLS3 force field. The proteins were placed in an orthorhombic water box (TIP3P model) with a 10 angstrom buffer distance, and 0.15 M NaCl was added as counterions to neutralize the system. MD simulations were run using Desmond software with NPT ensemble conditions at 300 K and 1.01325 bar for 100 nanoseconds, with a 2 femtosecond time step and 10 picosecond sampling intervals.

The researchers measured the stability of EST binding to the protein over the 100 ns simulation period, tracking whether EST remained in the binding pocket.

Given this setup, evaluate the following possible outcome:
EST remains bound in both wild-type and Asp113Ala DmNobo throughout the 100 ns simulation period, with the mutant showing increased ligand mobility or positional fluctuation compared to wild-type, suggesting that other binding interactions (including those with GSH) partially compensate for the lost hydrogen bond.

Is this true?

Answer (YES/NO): NO